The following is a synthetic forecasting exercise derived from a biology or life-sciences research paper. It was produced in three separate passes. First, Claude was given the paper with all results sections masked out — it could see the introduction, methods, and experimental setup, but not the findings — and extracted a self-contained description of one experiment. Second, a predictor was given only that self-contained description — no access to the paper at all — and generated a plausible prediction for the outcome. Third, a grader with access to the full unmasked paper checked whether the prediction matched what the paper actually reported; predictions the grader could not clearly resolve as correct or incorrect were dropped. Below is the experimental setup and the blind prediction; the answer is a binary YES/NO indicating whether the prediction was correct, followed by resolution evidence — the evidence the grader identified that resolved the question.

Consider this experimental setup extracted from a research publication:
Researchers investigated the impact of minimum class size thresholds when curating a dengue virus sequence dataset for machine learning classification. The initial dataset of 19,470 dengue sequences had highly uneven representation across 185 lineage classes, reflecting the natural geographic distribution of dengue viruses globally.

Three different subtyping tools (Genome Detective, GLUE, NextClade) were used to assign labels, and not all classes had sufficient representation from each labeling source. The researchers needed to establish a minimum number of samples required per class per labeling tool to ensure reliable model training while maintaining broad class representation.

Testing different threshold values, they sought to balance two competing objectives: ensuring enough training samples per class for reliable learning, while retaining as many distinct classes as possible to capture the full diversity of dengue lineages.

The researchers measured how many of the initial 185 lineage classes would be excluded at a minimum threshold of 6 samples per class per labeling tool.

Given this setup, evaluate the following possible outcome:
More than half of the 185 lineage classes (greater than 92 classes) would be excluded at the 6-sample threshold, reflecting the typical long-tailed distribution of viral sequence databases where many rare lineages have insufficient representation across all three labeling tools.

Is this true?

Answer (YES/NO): NO